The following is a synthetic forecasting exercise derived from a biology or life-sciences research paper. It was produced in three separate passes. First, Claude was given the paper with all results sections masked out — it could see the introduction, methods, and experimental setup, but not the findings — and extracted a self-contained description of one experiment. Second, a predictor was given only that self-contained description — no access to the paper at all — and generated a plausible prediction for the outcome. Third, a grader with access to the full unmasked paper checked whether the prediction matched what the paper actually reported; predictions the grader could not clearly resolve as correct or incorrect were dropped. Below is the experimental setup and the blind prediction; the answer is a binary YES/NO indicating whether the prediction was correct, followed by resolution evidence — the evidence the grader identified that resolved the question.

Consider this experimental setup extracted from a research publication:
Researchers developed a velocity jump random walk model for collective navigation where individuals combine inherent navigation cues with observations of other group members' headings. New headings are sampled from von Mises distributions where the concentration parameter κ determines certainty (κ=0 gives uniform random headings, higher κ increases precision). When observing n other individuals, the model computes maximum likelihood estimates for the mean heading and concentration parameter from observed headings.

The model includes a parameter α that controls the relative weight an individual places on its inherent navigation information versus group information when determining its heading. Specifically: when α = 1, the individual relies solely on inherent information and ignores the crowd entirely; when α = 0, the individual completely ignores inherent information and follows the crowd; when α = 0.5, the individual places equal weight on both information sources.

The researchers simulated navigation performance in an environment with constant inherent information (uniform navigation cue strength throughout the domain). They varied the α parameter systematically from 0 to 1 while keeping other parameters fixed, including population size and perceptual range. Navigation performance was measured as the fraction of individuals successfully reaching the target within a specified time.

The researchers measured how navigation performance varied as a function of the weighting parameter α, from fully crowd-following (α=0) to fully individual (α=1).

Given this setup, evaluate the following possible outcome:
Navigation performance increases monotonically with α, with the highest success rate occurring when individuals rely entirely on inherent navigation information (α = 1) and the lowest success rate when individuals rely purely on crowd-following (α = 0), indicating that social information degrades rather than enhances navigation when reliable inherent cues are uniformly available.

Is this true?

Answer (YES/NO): NO